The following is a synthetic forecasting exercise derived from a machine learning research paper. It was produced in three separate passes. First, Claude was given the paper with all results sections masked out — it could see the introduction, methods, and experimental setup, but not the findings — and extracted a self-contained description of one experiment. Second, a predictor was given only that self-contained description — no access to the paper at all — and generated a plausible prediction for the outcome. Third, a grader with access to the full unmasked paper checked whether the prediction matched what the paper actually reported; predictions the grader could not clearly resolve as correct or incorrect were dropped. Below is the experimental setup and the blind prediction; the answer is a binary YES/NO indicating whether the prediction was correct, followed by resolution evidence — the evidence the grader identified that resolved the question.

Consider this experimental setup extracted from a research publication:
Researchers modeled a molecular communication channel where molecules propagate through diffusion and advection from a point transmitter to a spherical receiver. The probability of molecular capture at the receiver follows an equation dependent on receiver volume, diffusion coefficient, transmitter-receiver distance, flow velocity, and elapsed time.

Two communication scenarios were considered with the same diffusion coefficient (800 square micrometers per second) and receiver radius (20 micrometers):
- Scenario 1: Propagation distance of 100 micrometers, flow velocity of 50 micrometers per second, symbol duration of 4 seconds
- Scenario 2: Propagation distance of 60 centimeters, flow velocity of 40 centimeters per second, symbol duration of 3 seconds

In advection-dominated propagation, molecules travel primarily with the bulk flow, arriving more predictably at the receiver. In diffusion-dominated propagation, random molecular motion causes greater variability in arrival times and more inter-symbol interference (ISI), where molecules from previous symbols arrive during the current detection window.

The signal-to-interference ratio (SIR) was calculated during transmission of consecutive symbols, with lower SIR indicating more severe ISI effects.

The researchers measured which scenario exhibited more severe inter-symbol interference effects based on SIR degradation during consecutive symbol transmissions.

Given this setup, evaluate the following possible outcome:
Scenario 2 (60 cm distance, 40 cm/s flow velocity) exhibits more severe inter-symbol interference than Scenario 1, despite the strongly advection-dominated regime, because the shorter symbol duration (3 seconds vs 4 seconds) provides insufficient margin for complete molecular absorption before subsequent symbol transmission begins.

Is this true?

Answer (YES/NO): NO